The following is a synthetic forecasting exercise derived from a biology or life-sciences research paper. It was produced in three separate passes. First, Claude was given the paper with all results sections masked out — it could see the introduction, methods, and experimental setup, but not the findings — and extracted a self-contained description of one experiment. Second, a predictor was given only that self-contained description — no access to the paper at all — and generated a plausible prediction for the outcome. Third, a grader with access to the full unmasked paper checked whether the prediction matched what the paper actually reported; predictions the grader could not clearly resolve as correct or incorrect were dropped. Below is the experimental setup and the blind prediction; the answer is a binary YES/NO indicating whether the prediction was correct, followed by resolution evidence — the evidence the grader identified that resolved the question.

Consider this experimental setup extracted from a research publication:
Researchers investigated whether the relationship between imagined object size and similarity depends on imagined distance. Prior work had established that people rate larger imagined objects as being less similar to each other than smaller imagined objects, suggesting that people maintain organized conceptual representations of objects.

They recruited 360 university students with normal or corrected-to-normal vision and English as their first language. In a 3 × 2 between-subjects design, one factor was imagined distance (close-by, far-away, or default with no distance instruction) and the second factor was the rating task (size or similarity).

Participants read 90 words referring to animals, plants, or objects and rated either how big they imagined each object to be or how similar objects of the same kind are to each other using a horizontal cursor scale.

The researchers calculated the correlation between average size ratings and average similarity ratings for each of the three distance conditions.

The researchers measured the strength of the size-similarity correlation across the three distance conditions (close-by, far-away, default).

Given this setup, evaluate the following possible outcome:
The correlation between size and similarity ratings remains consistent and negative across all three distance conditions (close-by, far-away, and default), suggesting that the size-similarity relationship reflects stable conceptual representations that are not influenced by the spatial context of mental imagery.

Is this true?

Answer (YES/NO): NO